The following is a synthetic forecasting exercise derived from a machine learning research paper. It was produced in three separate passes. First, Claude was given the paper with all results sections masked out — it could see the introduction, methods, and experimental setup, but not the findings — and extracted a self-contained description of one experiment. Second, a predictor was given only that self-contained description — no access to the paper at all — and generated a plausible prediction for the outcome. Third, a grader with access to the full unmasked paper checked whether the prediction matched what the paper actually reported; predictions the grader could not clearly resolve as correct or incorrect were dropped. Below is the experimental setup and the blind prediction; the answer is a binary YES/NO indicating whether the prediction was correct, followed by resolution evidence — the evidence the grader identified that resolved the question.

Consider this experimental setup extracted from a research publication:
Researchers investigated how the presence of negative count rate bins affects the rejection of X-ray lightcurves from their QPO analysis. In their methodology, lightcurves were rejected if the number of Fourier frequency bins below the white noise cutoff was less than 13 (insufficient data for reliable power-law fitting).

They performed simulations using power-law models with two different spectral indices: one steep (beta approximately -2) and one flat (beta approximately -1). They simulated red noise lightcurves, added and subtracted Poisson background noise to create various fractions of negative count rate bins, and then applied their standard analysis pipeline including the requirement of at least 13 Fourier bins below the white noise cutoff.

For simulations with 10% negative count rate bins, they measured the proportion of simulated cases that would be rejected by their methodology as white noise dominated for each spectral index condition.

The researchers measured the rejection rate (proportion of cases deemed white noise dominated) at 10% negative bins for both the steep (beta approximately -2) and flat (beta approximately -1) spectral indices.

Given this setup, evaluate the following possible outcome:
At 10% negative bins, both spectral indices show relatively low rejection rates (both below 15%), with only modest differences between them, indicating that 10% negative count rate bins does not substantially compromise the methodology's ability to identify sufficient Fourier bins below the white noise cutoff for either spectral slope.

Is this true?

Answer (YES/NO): NO